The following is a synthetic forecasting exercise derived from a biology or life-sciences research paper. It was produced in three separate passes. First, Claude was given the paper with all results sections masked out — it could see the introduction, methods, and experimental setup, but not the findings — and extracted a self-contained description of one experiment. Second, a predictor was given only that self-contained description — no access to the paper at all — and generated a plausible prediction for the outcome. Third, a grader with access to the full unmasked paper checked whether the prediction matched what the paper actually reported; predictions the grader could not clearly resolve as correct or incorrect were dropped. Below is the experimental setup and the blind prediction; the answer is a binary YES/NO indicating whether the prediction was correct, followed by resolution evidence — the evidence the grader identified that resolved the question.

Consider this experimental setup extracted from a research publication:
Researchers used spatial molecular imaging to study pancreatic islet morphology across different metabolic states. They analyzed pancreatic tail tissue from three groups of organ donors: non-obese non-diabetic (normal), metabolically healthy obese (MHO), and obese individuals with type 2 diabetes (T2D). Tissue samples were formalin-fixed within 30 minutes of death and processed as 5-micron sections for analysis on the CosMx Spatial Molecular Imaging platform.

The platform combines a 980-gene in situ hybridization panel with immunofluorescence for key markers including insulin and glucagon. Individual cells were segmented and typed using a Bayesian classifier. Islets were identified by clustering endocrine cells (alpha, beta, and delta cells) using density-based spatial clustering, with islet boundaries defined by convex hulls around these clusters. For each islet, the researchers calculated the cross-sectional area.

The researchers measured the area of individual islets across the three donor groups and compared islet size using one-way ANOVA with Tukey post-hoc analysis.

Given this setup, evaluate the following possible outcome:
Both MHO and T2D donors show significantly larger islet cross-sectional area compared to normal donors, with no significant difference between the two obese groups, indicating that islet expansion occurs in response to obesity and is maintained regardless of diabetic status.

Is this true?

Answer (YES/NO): NO